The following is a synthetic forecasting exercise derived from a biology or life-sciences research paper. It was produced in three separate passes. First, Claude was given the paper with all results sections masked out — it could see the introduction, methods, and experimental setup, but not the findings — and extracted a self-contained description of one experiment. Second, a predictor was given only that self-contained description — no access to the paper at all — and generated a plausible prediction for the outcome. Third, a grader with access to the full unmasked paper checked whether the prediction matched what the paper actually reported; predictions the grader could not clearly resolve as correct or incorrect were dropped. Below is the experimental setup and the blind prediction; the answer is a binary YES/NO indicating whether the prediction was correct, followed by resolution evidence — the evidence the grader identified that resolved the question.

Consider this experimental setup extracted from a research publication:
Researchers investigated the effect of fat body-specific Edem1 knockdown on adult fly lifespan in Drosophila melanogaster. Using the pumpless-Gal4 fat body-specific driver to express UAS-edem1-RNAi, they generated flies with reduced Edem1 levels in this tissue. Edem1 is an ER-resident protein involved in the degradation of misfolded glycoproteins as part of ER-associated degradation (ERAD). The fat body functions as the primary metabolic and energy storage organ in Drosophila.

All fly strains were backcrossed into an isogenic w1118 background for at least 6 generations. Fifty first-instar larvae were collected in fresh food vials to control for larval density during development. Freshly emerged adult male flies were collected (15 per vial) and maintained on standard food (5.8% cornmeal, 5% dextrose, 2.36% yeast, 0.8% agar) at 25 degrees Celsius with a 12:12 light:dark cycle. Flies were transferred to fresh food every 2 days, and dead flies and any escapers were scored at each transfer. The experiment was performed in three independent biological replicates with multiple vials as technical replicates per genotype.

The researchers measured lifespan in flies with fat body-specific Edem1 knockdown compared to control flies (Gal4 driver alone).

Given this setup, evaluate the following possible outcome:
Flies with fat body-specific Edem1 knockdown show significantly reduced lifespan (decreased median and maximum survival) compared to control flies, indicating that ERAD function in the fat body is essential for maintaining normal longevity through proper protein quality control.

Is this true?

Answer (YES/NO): NO